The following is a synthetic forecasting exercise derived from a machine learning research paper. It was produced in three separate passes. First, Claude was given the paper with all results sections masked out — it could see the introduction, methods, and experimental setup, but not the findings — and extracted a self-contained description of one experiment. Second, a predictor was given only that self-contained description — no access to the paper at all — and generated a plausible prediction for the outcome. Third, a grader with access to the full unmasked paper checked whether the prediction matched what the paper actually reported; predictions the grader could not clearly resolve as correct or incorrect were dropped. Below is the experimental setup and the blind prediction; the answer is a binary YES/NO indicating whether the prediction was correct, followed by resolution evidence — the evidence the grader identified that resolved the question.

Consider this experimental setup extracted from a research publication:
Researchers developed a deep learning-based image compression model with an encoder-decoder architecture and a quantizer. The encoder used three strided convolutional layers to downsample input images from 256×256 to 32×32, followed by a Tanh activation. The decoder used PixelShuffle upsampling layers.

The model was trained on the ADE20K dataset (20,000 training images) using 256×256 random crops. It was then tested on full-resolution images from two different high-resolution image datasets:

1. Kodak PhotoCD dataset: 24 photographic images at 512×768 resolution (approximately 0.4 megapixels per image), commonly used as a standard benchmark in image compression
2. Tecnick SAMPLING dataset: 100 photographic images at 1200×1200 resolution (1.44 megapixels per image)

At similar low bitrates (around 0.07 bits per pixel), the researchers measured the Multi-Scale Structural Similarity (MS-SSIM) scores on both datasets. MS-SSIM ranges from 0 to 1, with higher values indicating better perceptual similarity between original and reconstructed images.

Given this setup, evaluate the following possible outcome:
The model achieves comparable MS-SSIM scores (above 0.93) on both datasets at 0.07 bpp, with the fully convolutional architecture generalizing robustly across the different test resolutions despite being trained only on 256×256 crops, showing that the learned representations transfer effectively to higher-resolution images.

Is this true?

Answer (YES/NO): NO